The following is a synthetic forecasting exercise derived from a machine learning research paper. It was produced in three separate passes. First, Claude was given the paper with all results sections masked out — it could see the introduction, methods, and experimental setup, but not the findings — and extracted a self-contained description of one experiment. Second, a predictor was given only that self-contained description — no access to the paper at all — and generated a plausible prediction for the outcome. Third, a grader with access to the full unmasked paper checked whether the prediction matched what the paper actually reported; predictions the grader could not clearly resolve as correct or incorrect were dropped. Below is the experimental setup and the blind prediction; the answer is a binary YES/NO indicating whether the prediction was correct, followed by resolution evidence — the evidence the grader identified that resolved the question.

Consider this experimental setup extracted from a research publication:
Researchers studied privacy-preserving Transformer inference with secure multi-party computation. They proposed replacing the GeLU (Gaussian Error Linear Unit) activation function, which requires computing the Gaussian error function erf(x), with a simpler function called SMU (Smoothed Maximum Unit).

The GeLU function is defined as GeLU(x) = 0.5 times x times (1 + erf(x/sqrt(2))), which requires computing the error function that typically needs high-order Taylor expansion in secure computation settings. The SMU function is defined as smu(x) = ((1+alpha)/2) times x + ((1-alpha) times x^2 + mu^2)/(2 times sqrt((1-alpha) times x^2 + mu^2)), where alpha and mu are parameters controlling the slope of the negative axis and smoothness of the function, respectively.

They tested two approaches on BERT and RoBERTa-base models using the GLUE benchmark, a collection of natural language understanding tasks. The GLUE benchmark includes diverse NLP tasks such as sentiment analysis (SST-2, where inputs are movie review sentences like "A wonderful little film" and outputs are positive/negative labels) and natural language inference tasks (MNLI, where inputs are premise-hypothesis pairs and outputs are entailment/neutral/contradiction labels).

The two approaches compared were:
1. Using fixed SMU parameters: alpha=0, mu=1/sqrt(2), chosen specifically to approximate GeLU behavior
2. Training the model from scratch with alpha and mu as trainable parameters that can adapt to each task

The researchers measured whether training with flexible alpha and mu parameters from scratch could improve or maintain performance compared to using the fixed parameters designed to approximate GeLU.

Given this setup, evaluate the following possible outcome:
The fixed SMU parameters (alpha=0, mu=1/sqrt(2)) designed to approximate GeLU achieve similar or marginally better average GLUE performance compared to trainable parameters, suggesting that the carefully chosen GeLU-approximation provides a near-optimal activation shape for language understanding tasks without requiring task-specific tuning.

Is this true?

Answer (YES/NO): NO